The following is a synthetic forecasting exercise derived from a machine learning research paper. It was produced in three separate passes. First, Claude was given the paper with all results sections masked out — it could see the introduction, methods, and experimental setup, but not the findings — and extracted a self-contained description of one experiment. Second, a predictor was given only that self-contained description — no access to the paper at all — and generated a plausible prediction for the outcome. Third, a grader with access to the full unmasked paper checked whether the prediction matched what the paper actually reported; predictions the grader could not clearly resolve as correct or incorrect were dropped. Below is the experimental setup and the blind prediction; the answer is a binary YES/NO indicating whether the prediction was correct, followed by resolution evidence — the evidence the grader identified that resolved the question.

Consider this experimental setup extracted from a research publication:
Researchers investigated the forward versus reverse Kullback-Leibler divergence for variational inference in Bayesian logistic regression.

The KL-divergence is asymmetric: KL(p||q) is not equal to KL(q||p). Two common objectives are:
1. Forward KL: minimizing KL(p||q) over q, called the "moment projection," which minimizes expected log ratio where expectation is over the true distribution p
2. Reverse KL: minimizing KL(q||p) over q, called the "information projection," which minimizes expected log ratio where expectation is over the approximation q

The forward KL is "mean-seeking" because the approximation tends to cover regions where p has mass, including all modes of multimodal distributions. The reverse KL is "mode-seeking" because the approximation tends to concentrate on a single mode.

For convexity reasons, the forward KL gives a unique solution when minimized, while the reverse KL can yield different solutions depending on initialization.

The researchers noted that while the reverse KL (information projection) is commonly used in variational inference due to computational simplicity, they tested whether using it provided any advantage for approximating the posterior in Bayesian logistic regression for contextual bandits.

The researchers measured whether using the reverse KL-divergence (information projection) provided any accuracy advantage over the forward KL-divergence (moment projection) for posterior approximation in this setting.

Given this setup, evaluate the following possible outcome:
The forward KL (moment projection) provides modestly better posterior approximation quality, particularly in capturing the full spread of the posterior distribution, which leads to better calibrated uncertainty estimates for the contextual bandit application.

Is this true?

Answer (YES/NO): NO